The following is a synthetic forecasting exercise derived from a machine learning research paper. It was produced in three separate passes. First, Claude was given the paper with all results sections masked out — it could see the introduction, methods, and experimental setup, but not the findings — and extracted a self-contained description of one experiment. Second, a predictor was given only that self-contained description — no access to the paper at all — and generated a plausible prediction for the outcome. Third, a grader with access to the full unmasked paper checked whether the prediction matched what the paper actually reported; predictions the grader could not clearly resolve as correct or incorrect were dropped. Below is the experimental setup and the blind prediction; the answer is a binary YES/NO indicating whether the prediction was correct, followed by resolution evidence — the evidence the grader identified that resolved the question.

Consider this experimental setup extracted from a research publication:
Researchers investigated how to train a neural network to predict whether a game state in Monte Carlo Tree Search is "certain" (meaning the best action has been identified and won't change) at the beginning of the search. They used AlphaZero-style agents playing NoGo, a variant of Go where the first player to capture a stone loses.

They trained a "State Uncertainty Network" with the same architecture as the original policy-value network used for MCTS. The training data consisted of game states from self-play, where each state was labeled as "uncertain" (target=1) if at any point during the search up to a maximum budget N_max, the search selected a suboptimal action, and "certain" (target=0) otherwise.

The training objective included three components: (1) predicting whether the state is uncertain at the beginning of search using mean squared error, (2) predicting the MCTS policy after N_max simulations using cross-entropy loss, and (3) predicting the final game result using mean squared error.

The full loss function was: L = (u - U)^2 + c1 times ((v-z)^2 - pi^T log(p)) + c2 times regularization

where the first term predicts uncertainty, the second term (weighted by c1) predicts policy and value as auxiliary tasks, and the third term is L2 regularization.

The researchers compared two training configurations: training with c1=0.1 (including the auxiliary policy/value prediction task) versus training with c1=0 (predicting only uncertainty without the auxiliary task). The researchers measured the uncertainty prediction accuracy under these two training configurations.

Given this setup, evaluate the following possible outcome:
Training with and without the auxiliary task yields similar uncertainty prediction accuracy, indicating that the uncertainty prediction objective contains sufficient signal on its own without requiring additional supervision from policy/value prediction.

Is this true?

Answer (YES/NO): NO